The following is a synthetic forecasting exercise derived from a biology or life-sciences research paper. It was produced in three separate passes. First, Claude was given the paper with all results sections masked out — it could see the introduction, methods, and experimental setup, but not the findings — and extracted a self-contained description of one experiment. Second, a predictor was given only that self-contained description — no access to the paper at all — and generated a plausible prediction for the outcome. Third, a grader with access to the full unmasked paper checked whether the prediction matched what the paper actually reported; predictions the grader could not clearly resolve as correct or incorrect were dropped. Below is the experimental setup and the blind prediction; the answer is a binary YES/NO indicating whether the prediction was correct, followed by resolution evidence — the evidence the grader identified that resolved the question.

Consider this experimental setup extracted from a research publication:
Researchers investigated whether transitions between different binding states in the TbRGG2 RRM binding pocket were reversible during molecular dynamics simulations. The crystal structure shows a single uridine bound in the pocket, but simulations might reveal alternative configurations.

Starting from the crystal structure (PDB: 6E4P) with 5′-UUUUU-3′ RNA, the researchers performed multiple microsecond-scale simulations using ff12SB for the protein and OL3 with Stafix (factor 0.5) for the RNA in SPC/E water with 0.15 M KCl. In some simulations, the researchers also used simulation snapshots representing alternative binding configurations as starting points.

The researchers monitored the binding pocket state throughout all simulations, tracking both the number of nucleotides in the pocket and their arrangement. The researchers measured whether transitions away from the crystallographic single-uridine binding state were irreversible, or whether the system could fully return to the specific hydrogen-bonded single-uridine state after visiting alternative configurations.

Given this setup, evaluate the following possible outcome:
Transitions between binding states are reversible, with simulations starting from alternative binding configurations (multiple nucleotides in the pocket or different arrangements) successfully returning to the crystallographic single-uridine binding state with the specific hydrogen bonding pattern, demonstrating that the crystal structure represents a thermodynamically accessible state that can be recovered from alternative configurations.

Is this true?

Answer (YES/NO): YES